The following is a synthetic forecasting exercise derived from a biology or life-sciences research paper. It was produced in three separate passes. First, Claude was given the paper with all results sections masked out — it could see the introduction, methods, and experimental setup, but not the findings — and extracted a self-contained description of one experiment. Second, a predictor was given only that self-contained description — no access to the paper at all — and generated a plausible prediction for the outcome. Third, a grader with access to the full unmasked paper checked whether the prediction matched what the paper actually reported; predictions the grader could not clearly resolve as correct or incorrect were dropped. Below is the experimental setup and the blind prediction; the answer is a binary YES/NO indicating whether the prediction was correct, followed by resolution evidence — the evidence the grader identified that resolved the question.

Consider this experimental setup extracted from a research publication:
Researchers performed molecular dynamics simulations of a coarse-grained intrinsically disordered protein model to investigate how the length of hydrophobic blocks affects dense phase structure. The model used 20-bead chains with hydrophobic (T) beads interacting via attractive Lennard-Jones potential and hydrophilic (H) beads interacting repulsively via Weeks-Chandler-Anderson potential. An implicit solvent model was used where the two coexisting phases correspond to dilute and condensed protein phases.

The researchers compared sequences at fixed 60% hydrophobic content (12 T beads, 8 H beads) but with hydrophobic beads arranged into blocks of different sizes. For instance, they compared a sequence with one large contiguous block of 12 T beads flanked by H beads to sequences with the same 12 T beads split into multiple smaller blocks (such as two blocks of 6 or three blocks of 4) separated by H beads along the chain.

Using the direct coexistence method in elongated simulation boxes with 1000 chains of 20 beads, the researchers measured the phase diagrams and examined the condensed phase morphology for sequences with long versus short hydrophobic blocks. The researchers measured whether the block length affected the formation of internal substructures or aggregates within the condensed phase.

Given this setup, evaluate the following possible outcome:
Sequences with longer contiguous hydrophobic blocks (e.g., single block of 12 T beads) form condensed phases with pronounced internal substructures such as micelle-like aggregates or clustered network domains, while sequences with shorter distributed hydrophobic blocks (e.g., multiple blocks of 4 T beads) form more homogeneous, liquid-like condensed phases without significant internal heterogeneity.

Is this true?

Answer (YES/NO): NO